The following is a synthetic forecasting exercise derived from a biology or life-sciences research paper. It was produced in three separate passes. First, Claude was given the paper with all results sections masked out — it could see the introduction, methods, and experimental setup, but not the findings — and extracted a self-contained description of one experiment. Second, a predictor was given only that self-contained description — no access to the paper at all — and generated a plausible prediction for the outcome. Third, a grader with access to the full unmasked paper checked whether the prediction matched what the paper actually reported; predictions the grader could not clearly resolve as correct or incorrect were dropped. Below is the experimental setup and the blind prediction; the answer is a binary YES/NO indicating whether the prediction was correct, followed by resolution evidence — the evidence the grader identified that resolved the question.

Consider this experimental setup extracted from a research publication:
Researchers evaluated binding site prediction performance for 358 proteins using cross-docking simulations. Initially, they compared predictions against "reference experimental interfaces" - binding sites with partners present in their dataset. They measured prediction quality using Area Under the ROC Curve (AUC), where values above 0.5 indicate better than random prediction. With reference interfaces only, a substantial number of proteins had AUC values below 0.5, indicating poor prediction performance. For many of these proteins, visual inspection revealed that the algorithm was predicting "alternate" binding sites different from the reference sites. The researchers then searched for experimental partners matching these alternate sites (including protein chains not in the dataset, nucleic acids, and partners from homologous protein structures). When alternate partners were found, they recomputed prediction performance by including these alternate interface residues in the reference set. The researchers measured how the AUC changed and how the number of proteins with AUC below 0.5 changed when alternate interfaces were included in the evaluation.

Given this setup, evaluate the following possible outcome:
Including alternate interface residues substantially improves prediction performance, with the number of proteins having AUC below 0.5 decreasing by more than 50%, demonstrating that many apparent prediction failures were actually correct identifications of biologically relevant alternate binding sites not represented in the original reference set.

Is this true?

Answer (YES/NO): YES